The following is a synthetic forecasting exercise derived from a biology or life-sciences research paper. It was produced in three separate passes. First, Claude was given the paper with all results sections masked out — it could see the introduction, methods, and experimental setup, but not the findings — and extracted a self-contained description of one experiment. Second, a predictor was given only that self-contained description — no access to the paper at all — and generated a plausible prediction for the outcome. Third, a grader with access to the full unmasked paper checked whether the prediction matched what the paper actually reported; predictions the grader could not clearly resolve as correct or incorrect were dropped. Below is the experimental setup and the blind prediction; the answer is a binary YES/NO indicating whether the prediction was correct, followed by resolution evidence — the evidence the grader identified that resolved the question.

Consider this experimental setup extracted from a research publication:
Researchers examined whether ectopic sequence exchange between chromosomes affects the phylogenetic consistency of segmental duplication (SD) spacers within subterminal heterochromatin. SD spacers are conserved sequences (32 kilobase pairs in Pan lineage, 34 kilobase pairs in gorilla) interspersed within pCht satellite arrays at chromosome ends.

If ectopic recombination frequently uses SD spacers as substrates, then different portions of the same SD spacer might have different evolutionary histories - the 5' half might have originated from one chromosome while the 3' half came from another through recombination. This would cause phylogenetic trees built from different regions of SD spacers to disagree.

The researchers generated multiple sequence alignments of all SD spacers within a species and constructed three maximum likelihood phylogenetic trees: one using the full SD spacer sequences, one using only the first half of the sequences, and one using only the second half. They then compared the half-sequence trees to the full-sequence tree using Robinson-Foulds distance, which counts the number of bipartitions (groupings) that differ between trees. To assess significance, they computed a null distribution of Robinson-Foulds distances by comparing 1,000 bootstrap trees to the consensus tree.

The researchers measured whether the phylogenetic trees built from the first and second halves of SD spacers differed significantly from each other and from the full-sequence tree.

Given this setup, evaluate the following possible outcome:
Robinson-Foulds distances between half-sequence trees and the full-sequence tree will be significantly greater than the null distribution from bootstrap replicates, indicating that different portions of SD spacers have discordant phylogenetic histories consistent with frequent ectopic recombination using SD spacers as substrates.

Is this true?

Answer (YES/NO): YES